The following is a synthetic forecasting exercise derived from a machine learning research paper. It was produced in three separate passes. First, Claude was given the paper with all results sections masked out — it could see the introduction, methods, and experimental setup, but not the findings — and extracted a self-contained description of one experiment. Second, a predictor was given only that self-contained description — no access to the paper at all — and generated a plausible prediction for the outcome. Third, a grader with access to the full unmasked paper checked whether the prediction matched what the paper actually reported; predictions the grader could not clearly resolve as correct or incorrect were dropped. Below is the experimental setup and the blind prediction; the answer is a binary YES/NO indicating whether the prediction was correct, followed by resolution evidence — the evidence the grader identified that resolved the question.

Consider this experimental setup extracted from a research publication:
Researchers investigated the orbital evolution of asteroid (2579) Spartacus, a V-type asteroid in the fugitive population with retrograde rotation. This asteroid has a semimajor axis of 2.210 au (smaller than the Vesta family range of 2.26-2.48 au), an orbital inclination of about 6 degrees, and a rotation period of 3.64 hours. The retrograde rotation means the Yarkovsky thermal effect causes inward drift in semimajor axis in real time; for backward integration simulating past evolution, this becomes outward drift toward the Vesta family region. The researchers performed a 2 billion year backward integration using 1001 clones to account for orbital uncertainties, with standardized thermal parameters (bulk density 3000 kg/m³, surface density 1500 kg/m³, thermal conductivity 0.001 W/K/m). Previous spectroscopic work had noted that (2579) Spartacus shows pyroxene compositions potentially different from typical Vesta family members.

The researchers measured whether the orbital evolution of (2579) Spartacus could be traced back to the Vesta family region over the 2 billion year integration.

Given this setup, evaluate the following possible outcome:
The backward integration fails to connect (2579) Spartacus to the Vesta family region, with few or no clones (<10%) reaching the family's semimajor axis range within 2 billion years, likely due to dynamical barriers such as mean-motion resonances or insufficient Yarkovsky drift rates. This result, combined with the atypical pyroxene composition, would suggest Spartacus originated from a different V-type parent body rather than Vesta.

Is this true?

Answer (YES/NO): NO